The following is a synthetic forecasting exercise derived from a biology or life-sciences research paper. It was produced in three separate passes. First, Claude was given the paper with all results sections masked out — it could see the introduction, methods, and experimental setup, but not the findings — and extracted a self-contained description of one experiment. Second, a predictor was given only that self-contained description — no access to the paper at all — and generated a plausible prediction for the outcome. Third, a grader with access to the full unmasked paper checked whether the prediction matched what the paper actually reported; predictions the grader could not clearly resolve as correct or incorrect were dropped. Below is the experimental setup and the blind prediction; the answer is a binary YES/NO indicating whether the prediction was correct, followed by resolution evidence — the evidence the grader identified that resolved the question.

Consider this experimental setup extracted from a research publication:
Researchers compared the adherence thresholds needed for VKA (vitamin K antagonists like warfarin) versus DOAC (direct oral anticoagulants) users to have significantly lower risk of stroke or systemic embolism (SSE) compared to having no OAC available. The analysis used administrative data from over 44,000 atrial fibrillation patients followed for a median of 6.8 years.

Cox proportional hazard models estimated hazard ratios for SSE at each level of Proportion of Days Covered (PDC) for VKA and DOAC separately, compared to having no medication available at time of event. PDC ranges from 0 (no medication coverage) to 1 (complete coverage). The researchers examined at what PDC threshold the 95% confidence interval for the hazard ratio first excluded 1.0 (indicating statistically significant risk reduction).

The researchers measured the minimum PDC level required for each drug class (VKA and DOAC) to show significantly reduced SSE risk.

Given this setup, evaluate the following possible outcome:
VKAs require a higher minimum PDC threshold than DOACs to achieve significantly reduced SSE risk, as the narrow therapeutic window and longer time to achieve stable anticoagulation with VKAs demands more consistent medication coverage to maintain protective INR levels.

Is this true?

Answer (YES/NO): YES